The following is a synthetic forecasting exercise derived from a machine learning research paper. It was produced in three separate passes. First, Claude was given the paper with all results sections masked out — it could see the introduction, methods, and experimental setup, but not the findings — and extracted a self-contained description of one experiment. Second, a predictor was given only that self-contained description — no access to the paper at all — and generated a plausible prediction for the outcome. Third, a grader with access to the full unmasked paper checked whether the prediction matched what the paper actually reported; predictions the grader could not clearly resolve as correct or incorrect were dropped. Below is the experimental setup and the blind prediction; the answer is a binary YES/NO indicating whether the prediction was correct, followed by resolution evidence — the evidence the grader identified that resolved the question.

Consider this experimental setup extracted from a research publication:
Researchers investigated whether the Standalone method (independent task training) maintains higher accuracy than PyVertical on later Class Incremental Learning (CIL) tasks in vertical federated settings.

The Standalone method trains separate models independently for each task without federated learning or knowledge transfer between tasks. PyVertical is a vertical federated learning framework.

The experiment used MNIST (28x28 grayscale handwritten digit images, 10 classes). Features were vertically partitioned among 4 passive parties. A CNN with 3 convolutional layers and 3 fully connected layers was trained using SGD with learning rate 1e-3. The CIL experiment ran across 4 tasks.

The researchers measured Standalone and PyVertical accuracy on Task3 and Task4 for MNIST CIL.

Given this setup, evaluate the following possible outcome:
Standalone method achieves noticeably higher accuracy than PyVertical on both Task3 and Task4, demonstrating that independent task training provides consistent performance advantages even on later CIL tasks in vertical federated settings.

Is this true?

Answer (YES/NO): YES